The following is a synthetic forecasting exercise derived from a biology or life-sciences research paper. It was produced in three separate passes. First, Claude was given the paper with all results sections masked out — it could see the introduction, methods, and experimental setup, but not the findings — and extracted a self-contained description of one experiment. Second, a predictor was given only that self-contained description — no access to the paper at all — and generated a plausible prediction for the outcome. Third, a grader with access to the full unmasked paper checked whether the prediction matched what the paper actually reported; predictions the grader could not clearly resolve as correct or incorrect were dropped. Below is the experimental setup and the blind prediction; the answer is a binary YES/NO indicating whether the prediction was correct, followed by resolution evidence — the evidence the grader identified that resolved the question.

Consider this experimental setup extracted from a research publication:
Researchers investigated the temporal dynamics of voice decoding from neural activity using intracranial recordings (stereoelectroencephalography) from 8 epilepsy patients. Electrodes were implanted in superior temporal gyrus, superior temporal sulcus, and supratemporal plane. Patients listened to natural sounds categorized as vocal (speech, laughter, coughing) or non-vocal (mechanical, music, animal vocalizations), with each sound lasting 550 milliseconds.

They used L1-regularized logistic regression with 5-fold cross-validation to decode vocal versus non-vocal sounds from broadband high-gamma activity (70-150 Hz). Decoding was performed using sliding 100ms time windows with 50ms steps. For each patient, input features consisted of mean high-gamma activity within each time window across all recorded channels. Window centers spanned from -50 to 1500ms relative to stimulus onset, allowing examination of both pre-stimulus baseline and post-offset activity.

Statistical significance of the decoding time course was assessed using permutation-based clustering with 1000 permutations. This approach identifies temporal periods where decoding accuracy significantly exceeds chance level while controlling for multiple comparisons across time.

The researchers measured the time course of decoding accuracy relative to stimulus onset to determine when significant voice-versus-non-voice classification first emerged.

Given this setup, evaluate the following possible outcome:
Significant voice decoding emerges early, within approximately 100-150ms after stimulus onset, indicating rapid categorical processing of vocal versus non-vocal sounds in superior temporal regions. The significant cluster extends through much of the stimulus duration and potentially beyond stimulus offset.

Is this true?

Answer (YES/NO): NO